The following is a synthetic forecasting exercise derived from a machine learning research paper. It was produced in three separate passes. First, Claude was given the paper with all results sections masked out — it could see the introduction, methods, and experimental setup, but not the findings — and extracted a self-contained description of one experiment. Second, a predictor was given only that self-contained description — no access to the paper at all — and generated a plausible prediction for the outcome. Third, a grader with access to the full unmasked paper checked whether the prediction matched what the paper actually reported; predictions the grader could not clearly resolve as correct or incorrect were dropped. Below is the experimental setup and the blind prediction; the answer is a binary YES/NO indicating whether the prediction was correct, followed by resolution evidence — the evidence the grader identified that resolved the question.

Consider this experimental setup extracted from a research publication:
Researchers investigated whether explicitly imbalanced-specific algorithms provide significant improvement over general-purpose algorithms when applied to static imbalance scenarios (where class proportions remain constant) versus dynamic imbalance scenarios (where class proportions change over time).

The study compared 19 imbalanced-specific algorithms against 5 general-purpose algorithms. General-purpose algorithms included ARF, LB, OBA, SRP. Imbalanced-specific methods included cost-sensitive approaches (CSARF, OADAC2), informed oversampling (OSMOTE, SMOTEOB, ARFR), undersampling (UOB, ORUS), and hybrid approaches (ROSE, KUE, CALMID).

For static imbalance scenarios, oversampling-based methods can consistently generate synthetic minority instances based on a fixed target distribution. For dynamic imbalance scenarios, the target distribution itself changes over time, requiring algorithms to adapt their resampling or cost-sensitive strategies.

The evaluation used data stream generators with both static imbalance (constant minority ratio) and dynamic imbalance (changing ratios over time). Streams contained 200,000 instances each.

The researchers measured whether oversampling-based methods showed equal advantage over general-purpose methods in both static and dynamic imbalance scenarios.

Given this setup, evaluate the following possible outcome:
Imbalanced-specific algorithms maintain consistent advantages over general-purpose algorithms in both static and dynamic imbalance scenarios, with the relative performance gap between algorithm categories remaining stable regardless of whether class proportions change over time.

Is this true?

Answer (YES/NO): NO